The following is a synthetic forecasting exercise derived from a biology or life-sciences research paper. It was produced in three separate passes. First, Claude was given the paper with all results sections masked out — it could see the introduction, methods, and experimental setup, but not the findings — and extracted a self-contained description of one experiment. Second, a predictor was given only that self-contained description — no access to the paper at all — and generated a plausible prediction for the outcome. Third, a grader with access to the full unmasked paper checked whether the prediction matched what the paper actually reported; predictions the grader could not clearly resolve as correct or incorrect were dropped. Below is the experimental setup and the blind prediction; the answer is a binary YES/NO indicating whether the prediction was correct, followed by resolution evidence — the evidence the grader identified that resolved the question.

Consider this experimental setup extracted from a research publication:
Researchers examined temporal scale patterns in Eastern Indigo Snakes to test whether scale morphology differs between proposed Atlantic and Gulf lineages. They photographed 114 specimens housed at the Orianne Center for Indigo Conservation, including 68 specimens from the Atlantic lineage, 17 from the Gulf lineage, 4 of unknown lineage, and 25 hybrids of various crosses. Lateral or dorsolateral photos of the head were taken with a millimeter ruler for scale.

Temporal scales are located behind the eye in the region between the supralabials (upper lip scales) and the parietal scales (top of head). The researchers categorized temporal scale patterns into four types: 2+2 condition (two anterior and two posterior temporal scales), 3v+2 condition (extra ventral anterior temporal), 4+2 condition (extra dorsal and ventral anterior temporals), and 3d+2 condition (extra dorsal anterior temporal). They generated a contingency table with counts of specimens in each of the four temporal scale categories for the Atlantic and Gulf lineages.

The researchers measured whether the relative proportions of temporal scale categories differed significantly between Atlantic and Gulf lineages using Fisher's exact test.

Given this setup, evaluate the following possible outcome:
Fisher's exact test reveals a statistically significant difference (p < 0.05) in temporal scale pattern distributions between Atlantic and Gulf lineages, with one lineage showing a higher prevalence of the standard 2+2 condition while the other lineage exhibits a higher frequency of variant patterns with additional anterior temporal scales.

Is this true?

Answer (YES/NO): YES